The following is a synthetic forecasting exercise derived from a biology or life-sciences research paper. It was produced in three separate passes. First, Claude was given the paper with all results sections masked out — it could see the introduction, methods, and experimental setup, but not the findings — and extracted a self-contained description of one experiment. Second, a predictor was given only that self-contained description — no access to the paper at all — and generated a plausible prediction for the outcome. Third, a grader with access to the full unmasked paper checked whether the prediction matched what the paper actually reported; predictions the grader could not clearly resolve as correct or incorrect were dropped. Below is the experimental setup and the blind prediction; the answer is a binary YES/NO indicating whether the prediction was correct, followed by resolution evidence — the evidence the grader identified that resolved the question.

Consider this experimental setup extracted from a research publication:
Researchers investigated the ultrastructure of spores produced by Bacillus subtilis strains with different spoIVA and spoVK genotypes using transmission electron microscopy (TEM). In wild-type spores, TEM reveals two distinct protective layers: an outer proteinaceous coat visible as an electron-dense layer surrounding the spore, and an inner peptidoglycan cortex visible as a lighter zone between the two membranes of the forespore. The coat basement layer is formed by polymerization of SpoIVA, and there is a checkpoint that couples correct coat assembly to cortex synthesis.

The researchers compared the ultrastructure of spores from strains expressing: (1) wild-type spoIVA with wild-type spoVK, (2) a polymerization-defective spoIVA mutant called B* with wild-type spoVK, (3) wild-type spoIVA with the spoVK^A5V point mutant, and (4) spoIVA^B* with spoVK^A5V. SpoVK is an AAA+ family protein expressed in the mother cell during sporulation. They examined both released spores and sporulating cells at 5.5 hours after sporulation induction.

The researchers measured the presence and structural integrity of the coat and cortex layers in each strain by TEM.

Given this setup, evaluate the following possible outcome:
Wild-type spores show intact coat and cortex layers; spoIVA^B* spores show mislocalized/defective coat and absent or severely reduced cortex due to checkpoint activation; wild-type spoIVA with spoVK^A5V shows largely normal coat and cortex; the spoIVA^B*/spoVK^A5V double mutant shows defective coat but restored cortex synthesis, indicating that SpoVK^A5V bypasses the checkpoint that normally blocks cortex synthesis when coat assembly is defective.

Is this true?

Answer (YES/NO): YES